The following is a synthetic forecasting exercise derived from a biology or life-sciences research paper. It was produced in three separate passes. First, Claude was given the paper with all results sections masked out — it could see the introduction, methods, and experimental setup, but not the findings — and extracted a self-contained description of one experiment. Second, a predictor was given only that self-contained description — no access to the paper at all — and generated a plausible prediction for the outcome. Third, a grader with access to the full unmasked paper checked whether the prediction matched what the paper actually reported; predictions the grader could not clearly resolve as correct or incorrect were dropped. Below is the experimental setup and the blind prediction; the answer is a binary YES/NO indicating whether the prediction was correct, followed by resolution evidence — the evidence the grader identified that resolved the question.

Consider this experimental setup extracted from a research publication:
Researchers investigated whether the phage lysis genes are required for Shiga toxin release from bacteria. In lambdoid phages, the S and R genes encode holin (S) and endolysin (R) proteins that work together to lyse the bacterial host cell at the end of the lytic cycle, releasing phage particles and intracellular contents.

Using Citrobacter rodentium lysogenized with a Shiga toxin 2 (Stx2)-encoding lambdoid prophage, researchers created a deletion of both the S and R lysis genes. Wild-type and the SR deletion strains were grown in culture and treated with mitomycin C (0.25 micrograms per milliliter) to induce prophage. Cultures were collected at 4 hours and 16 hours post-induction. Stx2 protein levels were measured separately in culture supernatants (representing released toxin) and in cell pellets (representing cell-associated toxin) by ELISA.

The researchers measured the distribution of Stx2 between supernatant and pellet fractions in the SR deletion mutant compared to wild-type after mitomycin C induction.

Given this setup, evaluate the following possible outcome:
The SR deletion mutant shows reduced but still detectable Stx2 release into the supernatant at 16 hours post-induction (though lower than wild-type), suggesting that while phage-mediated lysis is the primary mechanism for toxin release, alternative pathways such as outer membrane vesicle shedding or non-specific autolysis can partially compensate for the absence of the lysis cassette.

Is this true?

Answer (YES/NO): NO